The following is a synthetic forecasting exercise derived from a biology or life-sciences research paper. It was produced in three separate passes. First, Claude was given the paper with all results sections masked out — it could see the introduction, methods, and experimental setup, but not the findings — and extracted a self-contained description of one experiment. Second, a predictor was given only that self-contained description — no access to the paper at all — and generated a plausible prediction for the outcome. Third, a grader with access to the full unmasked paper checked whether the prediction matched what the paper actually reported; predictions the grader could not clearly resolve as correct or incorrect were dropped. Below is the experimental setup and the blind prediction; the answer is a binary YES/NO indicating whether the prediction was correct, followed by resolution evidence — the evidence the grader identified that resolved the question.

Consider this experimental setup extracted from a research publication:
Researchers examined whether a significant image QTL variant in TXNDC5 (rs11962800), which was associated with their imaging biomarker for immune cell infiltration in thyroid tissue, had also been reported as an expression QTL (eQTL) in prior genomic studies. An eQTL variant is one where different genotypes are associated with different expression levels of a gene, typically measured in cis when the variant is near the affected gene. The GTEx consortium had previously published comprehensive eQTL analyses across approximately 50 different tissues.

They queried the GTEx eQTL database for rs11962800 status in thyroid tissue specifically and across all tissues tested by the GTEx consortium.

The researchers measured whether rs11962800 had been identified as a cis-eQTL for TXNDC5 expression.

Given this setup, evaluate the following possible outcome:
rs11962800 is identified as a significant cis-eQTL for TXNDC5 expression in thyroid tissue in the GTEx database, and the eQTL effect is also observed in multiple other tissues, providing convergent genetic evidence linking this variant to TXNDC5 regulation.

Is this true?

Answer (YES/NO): YES